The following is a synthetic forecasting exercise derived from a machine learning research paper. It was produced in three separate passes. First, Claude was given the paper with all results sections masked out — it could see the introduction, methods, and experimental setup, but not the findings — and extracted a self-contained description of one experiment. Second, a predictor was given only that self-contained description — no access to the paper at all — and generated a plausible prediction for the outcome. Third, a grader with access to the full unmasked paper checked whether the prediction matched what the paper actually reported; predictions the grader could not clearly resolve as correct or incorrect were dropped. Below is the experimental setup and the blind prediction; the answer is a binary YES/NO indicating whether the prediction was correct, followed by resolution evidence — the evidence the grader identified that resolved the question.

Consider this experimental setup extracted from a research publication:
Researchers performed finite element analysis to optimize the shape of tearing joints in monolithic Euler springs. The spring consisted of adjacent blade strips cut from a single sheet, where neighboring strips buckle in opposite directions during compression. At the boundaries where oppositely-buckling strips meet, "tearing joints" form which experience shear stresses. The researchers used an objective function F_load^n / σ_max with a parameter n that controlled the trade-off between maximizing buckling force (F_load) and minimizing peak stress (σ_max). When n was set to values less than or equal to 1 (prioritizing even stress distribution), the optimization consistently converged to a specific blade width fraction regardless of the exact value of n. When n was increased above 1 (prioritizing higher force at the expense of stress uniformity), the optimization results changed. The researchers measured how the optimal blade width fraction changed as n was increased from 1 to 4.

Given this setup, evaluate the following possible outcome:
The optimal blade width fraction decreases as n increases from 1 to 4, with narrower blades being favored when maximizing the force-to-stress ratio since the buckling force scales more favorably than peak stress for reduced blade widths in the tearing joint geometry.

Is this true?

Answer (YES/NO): NO